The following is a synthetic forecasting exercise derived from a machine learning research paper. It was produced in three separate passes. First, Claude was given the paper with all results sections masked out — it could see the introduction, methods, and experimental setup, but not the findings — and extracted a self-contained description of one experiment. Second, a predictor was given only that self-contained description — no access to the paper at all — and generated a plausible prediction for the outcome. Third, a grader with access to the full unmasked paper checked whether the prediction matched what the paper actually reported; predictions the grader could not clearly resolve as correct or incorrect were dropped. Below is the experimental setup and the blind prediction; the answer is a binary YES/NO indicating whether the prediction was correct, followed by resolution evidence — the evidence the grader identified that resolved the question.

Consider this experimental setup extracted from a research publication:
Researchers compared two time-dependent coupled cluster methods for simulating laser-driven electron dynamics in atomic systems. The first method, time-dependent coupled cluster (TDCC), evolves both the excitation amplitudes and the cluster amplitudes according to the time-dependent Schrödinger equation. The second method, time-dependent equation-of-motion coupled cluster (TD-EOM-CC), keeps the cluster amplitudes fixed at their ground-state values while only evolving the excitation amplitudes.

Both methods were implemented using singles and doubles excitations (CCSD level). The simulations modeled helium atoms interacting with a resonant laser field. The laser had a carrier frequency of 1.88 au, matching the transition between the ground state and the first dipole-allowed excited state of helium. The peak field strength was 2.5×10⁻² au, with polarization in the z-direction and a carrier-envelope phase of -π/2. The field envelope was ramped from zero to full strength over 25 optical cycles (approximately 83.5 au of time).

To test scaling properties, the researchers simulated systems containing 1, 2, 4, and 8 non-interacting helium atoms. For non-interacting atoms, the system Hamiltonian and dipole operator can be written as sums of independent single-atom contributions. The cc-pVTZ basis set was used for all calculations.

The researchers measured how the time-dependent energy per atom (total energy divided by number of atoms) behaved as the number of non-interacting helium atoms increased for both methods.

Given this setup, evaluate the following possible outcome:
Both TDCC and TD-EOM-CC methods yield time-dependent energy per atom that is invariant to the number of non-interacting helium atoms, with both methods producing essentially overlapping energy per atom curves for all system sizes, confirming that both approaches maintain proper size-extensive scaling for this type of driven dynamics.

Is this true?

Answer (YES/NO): NO